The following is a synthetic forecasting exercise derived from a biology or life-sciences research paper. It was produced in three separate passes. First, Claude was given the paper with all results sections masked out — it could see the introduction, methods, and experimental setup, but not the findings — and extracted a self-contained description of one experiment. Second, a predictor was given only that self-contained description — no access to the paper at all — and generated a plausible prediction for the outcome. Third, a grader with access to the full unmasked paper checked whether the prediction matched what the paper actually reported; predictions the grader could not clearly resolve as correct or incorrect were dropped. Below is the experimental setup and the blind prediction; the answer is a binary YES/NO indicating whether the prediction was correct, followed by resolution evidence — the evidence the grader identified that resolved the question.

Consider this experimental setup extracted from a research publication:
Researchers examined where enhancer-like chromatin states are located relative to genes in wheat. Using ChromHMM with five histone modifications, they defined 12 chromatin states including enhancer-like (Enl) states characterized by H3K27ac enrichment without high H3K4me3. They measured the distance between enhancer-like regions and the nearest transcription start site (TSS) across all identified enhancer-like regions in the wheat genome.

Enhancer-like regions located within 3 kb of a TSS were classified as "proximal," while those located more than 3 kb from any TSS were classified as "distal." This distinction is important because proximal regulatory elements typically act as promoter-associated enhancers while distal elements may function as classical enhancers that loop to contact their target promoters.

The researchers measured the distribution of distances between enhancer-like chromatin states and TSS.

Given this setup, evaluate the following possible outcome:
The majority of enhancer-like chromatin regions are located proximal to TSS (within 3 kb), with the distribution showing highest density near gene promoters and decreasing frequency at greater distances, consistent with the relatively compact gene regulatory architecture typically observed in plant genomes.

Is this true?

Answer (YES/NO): NO